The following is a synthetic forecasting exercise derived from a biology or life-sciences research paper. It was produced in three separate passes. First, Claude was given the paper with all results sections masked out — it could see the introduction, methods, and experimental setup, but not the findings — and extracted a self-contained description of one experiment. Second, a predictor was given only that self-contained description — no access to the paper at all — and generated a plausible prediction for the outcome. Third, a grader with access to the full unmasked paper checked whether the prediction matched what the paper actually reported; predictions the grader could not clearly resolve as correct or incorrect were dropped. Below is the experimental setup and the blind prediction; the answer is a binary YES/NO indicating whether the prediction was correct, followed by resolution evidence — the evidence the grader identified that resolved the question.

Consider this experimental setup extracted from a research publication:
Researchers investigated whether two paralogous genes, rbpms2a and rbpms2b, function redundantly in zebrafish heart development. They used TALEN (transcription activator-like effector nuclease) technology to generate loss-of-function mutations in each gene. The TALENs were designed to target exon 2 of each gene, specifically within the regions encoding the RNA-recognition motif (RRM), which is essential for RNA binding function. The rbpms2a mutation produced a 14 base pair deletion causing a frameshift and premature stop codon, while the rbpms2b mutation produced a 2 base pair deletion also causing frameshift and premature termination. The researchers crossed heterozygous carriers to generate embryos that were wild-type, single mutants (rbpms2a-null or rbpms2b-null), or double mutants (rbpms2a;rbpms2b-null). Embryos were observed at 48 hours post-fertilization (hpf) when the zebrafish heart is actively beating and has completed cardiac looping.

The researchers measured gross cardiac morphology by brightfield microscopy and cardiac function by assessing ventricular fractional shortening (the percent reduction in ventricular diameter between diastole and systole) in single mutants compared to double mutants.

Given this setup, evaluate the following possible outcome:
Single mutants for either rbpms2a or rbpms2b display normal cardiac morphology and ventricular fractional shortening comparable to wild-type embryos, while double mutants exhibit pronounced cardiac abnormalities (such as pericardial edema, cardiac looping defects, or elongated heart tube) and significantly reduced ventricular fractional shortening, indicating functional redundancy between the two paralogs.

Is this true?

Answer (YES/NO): YES